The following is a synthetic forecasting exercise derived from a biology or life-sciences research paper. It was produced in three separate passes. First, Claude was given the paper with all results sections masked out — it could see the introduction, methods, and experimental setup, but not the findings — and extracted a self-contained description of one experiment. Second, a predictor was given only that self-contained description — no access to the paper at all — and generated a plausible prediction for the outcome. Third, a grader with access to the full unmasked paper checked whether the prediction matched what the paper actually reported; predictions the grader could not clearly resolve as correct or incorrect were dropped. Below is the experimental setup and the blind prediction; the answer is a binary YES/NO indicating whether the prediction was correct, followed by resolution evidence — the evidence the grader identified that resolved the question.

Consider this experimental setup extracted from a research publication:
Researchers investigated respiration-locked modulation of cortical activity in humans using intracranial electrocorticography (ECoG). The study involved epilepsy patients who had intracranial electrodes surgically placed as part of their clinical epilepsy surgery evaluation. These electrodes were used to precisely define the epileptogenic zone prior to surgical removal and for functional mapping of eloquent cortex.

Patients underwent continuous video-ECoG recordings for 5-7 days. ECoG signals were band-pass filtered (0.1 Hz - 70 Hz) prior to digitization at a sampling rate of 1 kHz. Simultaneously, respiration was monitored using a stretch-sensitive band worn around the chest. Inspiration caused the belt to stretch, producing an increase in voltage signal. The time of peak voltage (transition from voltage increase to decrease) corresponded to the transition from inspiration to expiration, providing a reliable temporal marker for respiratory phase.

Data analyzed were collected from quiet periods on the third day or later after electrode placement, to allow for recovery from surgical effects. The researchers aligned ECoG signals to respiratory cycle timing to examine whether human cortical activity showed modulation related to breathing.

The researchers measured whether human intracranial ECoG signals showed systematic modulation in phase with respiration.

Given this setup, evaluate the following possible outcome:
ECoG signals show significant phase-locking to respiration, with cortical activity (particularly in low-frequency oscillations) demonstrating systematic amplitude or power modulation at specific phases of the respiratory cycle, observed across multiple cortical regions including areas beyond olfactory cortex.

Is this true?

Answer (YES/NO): YES